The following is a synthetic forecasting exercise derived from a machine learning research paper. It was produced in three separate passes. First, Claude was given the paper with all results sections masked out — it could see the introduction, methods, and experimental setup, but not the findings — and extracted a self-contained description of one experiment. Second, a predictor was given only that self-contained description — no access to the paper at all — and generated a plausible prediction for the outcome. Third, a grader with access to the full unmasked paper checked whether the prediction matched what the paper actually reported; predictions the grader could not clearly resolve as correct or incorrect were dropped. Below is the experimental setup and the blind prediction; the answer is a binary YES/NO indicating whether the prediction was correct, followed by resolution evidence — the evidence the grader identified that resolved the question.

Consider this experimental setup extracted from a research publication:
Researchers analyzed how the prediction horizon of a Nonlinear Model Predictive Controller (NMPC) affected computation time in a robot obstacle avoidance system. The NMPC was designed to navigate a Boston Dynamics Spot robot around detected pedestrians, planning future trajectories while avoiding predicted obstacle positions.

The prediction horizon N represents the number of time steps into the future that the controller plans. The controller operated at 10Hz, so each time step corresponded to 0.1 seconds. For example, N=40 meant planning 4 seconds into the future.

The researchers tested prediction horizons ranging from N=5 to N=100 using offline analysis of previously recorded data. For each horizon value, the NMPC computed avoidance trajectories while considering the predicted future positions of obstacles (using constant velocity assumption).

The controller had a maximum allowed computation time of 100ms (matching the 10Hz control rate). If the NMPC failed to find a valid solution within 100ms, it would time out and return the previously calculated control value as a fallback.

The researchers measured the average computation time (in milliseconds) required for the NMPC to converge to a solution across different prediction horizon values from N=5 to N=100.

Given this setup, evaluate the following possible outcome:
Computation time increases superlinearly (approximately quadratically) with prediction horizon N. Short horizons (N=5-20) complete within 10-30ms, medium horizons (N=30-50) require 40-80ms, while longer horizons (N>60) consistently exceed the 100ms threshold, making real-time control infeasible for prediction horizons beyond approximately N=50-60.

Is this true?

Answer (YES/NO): NO